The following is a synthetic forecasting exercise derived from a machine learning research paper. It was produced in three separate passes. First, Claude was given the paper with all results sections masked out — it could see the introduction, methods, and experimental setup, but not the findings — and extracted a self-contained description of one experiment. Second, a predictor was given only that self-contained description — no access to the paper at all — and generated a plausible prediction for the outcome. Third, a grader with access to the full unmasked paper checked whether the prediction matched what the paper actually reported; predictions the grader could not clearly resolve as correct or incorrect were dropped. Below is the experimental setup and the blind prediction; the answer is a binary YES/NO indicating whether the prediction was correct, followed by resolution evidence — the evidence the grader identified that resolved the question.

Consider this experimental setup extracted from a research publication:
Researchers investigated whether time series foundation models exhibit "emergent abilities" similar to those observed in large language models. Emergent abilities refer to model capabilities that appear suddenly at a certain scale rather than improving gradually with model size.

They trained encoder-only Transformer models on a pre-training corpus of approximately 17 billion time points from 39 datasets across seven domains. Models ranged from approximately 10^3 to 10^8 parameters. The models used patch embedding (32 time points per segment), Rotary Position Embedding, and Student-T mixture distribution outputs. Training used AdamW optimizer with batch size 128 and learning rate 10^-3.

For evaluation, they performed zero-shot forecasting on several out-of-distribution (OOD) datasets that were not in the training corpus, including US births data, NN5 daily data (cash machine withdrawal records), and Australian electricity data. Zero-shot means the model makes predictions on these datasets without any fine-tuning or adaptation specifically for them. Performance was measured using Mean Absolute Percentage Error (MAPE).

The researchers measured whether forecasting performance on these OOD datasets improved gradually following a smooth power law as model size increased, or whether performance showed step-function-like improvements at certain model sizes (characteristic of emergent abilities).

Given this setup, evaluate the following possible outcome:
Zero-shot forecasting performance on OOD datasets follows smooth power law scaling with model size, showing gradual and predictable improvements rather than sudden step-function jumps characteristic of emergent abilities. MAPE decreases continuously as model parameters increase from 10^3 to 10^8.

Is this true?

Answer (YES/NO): NO